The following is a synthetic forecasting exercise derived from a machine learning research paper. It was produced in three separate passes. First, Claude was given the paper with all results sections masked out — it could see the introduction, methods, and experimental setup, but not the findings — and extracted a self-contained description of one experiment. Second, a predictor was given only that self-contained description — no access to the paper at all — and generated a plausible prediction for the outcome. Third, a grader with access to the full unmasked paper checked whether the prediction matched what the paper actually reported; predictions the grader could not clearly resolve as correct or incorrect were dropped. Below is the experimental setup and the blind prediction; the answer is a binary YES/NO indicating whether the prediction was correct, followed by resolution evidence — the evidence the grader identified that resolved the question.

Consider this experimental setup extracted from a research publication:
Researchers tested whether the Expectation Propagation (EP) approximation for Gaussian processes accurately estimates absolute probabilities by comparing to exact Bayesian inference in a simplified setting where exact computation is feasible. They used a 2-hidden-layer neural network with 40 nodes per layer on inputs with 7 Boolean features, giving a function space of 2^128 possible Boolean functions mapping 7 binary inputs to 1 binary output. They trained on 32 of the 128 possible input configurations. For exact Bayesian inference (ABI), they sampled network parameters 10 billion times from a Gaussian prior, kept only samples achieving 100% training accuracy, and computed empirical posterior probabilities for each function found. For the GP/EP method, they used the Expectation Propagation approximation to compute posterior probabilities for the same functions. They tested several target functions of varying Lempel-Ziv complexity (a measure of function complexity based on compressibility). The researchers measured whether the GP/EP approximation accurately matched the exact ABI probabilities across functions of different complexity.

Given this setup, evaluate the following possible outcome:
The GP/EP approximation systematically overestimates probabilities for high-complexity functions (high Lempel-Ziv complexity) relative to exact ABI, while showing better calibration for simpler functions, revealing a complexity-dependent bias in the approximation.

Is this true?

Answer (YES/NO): NO